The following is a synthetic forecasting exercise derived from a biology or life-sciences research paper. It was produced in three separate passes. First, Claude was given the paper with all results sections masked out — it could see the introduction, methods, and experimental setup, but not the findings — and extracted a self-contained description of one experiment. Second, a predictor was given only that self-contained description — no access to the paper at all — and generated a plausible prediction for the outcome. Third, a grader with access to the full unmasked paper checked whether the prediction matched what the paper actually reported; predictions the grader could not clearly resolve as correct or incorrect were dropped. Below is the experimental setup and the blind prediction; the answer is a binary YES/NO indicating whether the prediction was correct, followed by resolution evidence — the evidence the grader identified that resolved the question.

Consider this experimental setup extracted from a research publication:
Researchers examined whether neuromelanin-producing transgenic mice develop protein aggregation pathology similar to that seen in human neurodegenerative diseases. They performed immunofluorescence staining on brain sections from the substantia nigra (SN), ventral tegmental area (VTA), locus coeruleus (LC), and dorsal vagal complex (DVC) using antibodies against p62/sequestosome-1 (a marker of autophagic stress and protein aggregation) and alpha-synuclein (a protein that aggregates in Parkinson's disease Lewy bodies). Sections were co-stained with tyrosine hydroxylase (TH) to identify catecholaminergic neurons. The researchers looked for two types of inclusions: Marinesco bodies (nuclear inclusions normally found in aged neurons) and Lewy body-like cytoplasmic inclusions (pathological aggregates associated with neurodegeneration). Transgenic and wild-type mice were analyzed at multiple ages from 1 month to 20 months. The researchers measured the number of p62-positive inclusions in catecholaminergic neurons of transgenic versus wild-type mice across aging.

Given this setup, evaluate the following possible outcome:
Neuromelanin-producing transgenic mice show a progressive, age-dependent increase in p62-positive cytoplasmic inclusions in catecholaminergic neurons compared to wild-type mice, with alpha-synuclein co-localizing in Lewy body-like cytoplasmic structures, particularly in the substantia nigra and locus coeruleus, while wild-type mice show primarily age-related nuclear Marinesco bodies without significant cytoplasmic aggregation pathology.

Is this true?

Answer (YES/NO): NO